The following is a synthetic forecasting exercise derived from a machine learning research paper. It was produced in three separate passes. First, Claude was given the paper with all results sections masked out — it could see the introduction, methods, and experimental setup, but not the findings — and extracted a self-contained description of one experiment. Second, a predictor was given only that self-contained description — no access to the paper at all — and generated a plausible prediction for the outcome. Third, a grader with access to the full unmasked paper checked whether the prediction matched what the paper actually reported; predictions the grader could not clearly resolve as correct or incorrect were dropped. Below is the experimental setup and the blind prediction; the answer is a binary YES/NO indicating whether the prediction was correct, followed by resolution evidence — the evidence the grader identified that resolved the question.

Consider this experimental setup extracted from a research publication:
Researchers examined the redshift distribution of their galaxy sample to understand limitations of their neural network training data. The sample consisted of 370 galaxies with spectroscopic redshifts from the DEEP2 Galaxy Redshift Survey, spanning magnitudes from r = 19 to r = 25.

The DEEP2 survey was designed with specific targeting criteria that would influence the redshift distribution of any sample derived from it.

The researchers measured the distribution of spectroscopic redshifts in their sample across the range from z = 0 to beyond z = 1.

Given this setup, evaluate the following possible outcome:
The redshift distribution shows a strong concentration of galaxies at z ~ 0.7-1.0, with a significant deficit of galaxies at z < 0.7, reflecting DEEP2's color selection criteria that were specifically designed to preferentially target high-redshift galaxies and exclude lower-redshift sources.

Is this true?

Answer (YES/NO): NO